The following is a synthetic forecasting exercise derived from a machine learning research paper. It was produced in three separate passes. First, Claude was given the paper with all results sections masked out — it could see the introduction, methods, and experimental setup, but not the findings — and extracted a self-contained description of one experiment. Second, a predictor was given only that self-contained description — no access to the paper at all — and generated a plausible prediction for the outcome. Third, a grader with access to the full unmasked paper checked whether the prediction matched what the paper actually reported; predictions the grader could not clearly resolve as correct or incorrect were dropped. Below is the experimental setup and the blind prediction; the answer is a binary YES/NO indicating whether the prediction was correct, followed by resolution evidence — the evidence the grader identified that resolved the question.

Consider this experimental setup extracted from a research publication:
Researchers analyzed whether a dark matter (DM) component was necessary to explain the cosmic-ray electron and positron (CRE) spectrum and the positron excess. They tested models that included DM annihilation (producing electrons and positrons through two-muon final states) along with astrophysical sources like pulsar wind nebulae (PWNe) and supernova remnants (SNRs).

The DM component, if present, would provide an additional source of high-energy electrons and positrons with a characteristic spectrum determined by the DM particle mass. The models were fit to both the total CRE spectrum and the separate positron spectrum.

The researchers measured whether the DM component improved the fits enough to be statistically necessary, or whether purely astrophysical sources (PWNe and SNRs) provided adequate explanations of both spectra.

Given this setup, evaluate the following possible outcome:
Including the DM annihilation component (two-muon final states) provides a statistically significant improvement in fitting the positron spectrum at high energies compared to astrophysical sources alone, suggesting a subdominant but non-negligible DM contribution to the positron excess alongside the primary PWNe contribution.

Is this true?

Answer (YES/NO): NO